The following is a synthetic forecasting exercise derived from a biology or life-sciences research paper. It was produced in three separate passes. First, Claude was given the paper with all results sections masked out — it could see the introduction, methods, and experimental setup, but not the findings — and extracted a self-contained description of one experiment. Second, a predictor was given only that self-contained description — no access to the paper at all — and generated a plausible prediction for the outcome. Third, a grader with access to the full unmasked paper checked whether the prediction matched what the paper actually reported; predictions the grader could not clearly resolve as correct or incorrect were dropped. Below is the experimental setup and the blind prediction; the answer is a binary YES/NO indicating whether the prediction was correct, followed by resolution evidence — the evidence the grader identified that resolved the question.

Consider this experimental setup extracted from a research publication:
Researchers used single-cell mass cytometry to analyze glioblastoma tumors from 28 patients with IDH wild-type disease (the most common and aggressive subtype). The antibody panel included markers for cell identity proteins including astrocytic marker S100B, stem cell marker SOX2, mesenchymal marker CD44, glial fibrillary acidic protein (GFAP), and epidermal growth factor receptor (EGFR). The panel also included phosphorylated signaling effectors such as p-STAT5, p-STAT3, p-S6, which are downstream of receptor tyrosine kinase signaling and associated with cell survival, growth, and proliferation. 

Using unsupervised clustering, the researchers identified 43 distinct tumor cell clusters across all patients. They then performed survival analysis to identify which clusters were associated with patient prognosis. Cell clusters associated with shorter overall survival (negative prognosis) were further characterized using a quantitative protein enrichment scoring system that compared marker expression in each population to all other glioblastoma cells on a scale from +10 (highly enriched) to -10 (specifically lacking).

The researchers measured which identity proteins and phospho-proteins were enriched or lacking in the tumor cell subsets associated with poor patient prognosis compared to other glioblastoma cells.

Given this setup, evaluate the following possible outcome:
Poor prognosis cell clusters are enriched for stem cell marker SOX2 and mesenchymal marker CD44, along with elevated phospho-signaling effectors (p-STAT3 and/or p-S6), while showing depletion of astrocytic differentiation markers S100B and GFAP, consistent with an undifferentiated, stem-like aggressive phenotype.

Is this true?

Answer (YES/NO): NO